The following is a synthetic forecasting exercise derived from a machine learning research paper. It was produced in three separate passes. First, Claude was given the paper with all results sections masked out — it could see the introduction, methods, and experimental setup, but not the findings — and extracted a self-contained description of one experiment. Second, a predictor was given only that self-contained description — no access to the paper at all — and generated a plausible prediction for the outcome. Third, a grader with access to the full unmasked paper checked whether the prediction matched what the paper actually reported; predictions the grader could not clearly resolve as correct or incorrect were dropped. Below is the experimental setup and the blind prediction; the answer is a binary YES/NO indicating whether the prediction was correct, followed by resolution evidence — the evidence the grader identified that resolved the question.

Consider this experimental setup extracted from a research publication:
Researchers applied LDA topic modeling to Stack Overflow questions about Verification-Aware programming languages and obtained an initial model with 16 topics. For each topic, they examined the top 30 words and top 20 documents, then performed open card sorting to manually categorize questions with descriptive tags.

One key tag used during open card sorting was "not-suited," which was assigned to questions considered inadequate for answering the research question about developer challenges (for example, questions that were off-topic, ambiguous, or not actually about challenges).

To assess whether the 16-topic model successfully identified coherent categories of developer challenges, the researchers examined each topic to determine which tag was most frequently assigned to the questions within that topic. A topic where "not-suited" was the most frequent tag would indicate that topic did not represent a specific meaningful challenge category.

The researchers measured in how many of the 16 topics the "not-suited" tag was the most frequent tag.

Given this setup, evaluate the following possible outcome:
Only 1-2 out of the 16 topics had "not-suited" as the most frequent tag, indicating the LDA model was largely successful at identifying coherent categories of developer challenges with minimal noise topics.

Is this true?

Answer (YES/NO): NO